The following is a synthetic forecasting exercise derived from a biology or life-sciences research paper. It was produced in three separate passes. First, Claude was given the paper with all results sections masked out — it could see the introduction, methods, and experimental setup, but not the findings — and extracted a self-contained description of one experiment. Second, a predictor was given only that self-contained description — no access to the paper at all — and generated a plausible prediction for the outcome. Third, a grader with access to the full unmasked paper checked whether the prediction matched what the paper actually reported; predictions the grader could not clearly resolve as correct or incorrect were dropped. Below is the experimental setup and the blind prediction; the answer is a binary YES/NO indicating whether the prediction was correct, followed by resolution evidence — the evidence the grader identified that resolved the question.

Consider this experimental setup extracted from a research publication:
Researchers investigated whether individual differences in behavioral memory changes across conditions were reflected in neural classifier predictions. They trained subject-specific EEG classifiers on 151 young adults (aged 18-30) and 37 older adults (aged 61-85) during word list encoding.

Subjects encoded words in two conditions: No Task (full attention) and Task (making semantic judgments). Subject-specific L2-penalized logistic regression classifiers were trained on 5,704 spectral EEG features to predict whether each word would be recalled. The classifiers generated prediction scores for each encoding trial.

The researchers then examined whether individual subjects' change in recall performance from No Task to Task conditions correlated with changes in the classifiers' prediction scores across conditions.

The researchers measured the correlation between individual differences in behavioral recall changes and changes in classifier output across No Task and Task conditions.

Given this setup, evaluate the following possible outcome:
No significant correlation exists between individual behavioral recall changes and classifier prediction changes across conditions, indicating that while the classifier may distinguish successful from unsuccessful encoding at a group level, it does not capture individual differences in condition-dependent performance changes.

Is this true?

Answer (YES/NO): NO